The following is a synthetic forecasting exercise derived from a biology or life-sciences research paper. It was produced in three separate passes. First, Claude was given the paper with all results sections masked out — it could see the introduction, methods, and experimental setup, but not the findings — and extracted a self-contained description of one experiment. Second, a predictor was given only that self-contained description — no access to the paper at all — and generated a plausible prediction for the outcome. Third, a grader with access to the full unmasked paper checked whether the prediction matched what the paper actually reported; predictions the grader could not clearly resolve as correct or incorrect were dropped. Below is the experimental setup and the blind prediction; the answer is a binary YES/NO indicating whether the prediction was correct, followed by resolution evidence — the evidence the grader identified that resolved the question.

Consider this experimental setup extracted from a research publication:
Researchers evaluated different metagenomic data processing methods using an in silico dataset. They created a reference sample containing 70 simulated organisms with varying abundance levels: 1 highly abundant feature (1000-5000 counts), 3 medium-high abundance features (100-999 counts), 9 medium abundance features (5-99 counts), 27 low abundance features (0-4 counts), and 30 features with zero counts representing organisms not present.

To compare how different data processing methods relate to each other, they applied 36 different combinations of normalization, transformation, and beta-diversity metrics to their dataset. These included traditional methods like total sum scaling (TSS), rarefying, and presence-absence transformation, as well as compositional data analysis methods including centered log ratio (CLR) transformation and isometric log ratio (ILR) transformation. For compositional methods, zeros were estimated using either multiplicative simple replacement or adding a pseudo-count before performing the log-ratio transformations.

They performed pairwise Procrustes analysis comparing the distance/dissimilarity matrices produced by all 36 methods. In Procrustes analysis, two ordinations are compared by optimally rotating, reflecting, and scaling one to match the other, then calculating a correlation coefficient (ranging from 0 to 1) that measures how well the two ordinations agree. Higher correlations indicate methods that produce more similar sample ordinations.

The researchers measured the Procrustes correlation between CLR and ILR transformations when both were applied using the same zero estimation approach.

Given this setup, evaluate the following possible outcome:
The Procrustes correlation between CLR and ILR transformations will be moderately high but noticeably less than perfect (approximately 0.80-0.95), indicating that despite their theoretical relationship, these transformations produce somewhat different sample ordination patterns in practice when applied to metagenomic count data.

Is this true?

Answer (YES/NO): NO